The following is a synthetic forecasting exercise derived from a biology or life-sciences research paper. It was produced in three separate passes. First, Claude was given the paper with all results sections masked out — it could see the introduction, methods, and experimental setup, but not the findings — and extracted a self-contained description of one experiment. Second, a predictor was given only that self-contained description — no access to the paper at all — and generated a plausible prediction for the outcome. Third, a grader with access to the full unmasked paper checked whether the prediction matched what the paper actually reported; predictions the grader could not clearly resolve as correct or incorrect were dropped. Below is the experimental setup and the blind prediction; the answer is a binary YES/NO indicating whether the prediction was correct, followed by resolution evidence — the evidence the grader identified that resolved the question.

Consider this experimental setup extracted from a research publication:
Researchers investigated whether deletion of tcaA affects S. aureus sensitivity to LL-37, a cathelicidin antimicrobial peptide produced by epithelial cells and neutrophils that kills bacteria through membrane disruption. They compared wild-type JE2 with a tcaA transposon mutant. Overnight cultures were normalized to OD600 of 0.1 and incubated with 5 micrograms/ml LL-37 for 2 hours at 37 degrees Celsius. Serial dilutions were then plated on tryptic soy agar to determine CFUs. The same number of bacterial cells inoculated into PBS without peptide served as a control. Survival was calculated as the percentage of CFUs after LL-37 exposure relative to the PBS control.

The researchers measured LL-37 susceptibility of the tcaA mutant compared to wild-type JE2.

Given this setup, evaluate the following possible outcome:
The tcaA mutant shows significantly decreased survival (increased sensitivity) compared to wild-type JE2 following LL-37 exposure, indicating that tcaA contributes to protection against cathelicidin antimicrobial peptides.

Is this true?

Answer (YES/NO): NO